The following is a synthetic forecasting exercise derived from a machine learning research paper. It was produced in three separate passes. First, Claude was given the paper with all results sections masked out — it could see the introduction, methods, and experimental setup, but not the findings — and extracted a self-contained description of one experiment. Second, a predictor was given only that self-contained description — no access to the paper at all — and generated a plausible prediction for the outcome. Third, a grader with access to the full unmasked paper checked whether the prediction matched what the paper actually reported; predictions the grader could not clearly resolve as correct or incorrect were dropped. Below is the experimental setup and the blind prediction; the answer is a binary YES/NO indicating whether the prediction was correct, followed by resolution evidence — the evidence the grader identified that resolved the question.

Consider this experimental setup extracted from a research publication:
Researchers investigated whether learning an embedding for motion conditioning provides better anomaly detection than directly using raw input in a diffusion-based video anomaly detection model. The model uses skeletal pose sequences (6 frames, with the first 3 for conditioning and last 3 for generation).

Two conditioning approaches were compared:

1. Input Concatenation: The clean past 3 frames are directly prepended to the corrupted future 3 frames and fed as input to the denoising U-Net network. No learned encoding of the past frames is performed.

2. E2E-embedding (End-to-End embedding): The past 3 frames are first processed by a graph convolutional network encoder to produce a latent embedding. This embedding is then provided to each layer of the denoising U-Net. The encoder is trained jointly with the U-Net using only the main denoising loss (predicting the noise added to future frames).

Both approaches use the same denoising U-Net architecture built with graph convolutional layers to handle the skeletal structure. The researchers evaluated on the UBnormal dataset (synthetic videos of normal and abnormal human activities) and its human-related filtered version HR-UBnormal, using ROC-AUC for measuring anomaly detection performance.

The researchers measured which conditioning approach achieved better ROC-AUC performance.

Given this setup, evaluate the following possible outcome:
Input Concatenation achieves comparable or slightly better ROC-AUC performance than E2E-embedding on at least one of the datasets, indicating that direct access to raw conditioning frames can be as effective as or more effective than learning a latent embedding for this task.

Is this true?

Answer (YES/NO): YES